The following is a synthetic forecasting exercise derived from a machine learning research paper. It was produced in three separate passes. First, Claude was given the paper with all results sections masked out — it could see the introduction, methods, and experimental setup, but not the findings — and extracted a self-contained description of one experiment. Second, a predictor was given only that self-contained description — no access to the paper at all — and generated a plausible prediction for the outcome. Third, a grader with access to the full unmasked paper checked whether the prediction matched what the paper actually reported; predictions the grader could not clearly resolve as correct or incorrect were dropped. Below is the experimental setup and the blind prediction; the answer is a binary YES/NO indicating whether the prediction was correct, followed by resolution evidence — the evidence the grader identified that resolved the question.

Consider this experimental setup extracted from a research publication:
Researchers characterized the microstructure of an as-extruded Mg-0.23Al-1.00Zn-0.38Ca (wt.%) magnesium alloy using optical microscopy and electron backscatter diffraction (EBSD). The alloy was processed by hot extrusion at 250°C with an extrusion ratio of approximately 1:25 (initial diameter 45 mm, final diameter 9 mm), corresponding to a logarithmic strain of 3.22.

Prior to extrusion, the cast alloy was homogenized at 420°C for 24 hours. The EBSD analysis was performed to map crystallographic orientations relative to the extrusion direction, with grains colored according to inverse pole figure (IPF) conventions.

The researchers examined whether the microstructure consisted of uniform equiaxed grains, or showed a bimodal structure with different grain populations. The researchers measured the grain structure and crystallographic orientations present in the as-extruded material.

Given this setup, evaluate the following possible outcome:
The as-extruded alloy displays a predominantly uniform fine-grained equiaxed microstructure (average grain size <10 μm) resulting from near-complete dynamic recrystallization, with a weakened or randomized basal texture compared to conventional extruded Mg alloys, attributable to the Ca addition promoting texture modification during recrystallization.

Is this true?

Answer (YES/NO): NO